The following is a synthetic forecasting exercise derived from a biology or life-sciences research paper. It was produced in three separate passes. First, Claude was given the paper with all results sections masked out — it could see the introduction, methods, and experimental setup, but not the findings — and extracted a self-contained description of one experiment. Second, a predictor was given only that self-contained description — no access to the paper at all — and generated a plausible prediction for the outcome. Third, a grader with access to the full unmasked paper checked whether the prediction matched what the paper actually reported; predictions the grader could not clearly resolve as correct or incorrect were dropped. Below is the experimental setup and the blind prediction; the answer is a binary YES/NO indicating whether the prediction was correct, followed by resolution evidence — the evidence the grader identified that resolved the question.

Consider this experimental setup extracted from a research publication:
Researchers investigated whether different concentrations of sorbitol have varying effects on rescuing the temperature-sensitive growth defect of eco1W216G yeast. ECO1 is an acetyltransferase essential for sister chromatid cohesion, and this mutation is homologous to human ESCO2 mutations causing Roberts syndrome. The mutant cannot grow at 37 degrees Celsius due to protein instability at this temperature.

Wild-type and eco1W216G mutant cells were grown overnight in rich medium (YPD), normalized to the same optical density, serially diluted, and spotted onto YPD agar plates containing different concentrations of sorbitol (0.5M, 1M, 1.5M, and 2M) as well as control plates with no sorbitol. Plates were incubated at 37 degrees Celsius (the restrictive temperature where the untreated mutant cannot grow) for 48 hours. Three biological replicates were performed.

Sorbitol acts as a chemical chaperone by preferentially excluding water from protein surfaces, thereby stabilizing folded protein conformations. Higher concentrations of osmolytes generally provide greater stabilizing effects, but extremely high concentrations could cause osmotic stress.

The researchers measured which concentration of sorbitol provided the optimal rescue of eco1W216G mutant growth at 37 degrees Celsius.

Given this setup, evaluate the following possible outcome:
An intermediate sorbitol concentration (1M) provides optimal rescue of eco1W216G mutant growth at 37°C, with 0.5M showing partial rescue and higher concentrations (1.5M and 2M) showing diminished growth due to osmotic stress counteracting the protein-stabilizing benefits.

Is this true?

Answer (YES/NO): NO